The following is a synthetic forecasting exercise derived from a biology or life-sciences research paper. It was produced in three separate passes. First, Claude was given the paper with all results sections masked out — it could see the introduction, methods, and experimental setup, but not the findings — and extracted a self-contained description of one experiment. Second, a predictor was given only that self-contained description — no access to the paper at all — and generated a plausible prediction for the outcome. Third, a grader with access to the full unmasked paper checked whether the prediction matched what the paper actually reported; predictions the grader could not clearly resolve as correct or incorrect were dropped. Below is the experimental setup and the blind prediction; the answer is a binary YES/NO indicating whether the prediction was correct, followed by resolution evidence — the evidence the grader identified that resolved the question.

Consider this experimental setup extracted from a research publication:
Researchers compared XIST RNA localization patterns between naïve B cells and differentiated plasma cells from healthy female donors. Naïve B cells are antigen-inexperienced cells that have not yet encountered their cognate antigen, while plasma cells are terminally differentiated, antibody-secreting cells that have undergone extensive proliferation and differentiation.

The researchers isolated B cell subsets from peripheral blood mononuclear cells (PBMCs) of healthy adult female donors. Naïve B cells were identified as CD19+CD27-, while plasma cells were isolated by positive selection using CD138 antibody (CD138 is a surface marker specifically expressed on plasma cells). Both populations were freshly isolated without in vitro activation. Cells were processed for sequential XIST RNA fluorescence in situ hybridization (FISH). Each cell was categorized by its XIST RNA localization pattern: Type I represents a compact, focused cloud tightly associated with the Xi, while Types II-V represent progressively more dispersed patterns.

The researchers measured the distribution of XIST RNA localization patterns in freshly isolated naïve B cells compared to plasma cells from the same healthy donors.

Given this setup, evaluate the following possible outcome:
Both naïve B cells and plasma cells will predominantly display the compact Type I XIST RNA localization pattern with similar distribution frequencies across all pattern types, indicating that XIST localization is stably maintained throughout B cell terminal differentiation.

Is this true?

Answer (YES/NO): NO